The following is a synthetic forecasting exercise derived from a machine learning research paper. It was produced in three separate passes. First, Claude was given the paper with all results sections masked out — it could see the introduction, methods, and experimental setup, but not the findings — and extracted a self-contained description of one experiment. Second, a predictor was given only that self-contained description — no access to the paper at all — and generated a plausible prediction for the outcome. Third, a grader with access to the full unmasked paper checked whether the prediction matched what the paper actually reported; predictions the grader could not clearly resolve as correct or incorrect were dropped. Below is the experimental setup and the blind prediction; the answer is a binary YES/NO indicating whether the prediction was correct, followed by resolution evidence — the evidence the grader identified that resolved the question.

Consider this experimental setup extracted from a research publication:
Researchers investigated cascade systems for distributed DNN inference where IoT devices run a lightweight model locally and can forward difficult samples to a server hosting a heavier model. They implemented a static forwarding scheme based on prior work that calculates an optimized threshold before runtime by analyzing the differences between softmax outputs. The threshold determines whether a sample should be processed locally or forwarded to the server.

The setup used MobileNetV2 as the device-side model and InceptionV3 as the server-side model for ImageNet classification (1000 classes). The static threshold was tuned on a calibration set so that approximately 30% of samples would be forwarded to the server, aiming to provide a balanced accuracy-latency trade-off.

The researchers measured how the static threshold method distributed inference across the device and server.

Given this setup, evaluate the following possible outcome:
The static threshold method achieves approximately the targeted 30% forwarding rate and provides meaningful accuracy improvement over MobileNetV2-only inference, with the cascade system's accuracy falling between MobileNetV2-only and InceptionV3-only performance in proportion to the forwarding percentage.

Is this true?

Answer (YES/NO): NO